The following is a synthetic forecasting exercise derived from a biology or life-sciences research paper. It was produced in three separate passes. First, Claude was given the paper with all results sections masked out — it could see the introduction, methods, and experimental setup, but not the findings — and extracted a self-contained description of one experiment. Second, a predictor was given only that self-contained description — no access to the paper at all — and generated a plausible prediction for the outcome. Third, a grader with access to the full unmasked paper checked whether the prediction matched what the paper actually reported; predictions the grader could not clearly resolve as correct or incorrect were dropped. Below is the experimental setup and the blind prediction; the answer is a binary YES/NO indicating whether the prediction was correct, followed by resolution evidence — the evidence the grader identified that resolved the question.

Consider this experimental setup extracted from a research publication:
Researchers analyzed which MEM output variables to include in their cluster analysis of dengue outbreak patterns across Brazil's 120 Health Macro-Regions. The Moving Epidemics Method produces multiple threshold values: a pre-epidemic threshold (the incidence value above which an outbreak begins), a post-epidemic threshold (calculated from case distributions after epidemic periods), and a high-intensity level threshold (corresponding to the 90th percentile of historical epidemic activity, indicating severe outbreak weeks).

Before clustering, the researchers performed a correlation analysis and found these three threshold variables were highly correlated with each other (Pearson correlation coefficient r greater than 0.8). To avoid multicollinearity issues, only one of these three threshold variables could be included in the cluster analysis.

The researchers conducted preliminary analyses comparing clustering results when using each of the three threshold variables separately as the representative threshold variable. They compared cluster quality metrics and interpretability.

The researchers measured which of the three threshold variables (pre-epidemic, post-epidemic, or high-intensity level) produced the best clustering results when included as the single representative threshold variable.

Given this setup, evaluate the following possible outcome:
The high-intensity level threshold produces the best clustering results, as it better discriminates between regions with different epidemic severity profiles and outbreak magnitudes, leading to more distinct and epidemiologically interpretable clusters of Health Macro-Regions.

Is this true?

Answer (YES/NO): YES